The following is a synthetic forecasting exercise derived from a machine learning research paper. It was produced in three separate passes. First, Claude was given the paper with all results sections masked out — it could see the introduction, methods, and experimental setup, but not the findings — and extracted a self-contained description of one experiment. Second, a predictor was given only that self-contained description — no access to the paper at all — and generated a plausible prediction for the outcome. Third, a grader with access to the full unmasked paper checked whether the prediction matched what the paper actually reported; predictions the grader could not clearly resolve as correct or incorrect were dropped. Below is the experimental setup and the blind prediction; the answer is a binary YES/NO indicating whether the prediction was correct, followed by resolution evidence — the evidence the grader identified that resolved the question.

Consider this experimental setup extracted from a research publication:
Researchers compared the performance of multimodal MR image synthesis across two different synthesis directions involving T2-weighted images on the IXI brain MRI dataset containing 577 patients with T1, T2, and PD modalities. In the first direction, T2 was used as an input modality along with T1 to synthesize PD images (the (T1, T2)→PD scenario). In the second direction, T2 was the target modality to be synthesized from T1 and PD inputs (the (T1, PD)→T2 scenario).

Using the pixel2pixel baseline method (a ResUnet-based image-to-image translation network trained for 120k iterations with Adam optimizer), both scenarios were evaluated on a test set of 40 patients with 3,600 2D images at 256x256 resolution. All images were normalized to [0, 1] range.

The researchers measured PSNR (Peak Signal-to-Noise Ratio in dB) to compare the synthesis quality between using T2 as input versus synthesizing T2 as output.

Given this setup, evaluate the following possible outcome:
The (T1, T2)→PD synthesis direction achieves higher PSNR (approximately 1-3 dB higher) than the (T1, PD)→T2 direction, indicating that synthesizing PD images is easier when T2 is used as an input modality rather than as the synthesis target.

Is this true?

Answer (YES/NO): YES